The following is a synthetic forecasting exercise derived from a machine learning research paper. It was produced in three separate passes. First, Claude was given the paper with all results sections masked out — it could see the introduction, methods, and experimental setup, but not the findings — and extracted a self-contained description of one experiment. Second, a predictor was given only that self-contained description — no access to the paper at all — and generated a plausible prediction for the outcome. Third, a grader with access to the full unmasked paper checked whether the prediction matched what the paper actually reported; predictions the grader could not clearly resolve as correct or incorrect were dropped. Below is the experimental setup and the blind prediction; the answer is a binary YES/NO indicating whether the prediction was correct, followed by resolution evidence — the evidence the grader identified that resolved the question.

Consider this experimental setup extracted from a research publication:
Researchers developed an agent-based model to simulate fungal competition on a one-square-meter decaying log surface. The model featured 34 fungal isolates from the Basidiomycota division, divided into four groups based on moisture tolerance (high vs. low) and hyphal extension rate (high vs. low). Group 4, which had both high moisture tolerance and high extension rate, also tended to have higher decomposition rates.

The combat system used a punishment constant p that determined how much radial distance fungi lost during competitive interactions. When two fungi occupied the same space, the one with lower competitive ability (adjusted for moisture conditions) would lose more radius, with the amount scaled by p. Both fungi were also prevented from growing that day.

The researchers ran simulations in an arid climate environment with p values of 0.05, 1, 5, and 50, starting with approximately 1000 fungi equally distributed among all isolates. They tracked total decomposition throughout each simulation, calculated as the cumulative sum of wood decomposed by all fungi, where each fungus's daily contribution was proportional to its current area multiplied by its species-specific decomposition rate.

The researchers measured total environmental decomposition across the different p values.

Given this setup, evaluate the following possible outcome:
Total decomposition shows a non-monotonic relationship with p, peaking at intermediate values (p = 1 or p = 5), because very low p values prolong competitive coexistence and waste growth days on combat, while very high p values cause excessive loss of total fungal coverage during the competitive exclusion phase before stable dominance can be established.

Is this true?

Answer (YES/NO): NO